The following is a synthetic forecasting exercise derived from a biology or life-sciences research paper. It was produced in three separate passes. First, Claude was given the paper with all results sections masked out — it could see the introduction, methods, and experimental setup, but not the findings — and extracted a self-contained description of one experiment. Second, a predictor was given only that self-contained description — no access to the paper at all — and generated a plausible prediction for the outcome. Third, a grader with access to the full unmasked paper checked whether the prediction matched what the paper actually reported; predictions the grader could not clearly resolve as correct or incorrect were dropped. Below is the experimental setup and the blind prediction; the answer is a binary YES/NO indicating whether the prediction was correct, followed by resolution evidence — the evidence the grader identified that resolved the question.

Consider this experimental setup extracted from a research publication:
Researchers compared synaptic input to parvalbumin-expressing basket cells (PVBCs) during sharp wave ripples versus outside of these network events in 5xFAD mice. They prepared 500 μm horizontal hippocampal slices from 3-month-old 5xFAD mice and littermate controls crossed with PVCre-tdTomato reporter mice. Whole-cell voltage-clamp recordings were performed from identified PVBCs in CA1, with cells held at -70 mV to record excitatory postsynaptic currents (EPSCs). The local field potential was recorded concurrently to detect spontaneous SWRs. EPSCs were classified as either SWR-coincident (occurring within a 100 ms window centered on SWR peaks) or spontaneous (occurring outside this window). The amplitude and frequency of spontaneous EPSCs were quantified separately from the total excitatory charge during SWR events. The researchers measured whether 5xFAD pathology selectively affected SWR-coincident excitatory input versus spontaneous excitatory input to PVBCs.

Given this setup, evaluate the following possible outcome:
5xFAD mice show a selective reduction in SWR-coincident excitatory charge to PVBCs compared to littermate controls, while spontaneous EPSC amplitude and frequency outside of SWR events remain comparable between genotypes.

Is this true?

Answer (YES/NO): YES